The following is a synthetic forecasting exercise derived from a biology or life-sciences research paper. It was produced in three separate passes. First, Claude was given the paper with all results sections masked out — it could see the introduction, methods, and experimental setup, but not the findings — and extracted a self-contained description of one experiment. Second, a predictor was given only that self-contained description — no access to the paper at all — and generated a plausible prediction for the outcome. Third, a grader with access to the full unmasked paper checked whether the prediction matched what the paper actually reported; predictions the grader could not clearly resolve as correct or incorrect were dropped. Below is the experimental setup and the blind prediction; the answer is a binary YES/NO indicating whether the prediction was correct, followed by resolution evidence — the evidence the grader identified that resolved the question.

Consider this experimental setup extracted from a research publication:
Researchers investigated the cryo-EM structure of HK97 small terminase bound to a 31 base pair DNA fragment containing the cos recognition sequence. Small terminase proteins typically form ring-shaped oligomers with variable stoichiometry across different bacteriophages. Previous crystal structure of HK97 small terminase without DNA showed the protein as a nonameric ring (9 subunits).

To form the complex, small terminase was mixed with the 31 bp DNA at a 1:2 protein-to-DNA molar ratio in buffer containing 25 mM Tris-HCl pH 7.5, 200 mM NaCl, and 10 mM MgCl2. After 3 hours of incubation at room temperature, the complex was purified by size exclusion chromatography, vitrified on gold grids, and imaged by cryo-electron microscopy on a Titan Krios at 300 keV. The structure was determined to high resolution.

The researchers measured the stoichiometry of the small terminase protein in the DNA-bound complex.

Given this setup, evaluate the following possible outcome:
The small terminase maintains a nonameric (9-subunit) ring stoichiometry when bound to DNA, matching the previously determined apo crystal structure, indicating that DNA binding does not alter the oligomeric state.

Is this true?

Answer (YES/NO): YES